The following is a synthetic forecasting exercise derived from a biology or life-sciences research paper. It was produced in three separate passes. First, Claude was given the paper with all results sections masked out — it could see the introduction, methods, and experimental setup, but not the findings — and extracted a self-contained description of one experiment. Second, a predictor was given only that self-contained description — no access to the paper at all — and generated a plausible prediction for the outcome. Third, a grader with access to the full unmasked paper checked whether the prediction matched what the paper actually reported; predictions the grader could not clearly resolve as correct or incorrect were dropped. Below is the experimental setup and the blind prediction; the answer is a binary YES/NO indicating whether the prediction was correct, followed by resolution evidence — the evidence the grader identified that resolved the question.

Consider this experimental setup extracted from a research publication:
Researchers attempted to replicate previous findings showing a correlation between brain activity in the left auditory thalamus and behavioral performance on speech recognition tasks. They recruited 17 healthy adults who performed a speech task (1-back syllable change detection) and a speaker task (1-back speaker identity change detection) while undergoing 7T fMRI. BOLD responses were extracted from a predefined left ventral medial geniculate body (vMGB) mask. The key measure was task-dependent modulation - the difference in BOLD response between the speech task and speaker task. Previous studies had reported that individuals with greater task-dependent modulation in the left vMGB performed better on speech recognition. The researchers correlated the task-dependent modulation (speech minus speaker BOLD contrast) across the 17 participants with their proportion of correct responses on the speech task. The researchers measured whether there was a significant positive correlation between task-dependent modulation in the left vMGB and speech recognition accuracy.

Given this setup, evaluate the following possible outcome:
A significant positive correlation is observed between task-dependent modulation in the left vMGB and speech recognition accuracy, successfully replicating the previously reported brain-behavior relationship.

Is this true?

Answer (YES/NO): NO